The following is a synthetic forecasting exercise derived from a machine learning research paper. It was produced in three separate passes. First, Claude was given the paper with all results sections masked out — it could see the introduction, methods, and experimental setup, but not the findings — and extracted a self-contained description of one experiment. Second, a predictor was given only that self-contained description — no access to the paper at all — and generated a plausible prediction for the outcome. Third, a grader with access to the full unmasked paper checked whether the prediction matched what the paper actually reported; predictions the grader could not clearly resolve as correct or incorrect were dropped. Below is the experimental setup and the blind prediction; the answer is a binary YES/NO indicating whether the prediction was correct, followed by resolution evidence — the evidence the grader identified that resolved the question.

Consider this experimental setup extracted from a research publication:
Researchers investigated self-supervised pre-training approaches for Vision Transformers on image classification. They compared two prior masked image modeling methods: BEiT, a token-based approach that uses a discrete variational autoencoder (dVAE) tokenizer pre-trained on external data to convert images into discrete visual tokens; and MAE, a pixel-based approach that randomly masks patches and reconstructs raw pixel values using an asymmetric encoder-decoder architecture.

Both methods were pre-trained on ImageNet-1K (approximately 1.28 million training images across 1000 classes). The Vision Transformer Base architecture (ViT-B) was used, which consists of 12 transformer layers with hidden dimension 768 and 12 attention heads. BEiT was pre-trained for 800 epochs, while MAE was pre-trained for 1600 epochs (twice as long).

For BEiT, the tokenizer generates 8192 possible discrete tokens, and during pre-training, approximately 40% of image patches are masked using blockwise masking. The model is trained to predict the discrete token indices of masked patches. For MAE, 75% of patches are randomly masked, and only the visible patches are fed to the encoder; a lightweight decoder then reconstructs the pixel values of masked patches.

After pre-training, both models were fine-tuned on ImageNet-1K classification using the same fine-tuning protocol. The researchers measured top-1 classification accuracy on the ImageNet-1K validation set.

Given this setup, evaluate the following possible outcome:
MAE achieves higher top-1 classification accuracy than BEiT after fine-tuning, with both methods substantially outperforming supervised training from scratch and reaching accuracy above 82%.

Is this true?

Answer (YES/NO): YES